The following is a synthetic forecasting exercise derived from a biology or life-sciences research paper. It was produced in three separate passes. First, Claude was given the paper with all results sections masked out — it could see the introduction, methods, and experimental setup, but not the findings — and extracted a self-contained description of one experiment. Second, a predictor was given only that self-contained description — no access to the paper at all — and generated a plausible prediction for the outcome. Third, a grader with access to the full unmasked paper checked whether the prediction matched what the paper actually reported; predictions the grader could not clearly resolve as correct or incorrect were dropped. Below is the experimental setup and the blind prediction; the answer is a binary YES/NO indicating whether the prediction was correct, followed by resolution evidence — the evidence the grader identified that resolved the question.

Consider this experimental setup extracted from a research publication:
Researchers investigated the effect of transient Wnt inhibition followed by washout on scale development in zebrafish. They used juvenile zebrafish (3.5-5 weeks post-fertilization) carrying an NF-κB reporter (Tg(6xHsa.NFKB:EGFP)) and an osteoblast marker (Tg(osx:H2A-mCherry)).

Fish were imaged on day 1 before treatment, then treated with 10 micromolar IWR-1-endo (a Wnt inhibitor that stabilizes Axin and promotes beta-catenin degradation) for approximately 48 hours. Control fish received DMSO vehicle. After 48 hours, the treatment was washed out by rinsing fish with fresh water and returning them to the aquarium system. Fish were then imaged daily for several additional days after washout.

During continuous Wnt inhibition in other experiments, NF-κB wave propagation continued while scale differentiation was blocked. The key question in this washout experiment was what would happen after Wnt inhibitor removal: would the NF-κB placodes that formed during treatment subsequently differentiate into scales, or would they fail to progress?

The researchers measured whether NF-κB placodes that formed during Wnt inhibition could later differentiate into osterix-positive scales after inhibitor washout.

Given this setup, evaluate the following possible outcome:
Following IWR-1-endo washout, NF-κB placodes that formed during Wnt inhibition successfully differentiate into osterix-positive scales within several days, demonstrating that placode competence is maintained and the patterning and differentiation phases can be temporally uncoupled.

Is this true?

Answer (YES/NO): NO